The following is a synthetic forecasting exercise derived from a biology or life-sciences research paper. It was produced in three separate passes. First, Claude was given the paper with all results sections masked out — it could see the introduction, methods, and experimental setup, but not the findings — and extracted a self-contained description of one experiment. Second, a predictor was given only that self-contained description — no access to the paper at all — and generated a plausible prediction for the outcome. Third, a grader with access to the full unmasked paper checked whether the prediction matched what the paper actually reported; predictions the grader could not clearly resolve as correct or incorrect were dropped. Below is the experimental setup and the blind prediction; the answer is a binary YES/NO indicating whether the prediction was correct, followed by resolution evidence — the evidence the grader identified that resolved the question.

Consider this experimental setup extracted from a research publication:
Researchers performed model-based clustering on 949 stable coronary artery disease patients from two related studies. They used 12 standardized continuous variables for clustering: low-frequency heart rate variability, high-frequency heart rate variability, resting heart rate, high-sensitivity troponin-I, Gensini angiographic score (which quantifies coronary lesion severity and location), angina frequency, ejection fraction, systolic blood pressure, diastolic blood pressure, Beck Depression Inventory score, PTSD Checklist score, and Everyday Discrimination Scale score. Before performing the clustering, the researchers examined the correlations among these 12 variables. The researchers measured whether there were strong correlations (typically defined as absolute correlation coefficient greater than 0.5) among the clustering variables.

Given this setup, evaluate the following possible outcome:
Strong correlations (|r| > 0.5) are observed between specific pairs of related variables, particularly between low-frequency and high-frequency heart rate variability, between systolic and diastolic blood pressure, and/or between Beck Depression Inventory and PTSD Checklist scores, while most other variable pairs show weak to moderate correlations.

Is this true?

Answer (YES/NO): NO